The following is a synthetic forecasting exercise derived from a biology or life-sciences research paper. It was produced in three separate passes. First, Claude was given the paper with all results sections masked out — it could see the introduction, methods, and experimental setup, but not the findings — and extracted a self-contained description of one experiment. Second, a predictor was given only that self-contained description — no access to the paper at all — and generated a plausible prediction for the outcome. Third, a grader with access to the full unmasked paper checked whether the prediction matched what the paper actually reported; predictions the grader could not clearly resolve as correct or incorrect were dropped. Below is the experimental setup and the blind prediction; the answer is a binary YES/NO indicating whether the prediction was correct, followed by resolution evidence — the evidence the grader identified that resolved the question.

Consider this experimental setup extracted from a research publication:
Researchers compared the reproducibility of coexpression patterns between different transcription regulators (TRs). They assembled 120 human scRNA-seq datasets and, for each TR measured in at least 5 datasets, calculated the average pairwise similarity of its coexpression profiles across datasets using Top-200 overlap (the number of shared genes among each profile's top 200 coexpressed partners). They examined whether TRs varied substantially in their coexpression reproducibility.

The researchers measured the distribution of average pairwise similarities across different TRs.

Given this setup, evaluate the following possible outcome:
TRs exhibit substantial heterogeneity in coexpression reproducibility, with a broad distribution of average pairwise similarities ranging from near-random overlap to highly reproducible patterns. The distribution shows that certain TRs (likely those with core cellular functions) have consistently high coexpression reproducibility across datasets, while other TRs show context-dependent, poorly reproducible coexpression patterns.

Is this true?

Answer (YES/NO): YES